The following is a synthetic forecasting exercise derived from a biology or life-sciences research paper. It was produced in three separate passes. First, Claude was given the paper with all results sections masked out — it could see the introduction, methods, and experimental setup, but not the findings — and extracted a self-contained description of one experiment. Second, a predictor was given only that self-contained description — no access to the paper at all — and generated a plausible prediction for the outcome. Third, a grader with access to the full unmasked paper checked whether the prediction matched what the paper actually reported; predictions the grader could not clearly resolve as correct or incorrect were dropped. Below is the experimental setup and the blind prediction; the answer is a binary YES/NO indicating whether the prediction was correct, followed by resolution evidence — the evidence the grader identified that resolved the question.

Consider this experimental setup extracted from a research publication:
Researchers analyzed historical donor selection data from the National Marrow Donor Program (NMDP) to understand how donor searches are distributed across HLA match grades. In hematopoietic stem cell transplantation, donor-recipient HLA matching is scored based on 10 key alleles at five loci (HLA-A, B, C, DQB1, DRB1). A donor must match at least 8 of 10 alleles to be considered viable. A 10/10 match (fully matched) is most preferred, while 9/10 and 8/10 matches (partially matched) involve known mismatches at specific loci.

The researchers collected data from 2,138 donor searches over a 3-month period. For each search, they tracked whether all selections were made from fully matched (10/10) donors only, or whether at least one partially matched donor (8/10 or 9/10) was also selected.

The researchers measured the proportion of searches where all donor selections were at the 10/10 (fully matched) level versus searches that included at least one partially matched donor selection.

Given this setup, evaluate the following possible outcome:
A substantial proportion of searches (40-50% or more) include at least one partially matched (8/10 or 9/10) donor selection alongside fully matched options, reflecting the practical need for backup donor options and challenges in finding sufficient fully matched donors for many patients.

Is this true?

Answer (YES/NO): NO